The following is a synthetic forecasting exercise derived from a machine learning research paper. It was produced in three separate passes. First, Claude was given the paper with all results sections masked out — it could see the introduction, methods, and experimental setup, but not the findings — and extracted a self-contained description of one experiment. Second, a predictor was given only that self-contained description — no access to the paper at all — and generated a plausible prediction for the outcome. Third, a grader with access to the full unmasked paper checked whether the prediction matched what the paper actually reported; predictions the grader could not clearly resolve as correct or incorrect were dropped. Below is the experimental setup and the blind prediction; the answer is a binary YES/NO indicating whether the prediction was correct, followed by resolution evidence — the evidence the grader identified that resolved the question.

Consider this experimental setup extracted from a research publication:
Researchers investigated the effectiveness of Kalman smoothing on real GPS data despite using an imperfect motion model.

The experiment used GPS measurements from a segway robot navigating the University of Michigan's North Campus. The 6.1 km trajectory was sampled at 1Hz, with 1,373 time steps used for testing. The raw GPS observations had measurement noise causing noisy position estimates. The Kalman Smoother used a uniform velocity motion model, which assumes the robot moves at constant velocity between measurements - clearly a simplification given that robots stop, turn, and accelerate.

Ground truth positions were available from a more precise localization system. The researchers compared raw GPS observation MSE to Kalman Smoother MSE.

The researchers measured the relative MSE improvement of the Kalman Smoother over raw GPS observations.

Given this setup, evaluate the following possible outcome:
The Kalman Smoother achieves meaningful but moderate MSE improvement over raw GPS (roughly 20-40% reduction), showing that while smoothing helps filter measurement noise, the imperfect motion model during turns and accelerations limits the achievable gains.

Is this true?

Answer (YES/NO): NO